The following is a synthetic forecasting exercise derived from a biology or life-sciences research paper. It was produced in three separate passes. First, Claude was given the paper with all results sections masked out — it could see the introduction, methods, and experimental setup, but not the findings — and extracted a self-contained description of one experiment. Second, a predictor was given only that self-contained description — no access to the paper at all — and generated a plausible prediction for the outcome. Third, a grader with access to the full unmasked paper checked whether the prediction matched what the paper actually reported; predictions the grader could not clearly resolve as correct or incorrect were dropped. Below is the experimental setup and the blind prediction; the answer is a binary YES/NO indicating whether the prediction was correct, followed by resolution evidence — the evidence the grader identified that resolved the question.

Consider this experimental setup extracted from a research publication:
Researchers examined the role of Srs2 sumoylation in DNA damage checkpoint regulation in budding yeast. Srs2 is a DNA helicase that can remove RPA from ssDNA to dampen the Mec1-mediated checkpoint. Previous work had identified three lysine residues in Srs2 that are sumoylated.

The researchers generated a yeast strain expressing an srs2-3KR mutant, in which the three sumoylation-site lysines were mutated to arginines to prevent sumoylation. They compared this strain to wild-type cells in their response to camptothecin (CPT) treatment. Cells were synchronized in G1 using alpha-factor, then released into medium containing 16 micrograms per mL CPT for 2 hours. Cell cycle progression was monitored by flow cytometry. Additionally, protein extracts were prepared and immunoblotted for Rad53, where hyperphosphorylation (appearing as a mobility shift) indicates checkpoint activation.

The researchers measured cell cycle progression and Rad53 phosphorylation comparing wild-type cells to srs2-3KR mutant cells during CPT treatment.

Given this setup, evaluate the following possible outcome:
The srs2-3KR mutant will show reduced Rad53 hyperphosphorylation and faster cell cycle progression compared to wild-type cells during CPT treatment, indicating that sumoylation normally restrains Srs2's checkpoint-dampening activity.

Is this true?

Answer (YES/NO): NO